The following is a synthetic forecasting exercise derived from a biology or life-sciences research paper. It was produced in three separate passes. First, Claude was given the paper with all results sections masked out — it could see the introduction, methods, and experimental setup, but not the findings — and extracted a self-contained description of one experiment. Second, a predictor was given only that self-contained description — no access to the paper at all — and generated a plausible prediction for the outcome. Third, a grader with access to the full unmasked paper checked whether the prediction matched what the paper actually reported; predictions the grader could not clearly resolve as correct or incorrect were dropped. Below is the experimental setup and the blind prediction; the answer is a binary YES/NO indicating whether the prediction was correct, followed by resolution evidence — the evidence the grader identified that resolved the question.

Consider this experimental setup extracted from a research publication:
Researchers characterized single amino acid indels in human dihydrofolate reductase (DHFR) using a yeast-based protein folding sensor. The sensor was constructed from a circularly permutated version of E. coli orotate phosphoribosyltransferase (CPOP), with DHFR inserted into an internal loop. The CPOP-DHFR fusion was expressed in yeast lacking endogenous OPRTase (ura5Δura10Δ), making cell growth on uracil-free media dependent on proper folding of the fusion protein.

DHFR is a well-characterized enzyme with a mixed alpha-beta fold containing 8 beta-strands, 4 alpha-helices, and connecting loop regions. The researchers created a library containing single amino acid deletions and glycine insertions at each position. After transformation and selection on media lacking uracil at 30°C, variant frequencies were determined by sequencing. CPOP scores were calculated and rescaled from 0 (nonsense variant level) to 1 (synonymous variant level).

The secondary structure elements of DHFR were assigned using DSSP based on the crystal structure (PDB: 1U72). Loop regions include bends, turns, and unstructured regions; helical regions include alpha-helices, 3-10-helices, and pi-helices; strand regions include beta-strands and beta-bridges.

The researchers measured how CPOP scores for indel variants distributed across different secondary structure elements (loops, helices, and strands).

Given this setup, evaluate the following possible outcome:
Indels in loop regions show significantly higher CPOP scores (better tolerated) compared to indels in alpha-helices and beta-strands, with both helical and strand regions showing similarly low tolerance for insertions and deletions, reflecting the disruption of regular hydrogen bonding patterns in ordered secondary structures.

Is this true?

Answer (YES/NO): NO